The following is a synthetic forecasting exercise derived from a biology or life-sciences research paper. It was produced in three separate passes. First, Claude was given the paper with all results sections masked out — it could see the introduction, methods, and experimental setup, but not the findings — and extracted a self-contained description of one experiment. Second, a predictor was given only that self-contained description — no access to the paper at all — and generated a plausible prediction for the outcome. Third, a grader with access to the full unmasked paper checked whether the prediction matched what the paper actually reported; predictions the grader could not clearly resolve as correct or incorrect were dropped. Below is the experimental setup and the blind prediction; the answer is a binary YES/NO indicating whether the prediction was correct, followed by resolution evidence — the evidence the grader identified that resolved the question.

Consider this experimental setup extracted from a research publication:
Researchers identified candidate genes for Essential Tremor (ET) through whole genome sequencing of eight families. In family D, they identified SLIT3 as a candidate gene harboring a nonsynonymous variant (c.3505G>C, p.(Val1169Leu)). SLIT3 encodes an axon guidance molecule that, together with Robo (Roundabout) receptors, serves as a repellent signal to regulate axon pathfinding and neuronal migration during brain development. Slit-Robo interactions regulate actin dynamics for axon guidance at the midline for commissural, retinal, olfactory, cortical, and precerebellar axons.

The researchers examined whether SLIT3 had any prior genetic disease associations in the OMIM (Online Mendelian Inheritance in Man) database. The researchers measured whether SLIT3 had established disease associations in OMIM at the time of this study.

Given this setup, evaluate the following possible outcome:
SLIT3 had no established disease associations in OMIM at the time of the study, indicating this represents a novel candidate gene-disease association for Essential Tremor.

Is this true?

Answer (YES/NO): YES